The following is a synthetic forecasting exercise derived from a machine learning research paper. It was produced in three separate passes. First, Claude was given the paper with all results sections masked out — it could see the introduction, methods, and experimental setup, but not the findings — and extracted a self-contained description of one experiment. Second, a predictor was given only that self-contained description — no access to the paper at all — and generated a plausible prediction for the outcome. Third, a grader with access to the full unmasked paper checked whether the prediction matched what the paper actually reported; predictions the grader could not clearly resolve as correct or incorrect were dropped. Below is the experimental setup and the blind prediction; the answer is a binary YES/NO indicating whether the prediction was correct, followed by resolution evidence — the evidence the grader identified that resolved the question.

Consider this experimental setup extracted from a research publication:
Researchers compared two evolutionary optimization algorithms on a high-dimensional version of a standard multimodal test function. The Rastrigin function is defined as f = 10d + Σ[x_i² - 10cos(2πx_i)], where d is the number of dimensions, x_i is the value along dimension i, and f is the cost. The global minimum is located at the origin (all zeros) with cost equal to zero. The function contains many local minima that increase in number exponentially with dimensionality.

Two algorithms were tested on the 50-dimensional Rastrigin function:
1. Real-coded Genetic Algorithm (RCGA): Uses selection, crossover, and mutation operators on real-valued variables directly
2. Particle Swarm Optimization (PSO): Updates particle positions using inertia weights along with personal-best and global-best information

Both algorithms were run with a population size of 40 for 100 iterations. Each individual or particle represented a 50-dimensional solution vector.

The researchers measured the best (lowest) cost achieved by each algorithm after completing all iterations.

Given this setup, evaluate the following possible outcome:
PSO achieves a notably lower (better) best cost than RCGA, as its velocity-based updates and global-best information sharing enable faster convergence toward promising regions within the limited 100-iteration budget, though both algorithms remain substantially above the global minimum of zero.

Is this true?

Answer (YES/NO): NO